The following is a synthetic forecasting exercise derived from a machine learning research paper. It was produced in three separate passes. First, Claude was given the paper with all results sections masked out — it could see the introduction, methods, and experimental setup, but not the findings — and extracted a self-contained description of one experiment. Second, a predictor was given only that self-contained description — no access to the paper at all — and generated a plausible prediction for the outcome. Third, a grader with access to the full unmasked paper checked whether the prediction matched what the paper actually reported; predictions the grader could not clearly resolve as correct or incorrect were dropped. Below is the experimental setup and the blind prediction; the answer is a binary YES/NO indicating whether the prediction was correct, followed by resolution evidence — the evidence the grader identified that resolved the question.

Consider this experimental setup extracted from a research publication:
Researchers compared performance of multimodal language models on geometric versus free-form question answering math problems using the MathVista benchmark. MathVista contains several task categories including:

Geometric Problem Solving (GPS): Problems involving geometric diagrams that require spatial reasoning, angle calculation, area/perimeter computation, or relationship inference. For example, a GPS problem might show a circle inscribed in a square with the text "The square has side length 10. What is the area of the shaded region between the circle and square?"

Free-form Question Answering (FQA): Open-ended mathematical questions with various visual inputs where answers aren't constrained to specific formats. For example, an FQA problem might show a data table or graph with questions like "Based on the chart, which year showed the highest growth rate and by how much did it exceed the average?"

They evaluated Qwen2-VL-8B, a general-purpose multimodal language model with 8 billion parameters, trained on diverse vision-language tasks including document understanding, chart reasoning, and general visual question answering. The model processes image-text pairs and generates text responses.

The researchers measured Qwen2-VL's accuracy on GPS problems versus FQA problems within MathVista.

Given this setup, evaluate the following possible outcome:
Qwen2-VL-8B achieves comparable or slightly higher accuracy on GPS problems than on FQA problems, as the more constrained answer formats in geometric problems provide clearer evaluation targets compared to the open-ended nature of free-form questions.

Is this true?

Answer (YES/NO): NO